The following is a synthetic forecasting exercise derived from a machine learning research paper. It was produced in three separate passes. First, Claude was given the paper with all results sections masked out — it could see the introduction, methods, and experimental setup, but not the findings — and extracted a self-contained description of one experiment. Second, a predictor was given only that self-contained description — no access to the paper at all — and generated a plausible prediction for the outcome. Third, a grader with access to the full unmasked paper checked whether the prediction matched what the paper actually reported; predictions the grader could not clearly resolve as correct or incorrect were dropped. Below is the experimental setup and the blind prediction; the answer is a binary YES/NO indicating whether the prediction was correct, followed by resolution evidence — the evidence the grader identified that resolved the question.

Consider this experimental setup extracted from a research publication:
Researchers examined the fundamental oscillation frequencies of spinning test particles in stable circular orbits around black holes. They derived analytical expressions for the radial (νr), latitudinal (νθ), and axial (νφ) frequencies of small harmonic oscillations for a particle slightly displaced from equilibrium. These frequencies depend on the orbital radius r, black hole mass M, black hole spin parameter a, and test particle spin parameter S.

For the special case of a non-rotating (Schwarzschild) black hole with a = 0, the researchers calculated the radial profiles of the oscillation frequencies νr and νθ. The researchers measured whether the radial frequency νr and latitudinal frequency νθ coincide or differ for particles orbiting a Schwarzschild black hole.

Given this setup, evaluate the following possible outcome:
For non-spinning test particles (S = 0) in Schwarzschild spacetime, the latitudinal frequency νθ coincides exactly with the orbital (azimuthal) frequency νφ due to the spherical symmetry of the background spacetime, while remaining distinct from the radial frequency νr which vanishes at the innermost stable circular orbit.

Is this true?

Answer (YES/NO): NO